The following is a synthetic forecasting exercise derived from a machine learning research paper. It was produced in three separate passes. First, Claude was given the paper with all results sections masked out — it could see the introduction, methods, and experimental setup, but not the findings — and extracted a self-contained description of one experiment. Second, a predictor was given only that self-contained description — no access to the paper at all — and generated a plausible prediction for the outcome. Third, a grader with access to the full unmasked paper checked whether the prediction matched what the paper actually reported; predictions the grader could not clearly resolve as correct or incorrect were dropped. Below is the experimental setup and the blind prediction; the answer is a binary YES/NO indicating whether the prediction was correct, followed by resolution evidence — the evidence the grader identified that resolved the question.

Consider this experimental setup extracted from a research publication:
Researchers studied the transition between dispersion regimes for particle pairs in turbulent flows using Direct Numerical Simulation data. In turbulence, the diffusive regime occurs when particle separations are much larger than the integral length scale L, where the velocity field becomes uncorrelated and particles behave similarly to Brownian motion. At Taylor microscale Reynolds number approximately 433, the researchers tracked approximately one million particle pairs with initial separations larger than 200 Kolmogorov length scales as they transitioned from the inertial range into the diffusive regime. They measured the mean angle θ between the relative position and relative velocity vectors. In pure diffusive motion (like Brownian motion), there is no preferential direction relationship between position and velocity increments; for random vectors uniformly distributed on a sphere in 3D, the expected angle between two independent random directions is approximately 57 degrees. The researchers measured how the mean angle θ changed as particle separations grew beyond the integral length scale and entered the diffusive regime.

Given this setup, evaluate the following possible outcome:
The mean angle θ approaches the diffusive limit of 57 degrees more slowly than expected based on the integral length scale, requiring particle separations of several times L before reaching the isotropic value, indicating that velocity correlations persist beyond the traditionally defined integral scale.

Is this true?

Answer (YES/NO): NO